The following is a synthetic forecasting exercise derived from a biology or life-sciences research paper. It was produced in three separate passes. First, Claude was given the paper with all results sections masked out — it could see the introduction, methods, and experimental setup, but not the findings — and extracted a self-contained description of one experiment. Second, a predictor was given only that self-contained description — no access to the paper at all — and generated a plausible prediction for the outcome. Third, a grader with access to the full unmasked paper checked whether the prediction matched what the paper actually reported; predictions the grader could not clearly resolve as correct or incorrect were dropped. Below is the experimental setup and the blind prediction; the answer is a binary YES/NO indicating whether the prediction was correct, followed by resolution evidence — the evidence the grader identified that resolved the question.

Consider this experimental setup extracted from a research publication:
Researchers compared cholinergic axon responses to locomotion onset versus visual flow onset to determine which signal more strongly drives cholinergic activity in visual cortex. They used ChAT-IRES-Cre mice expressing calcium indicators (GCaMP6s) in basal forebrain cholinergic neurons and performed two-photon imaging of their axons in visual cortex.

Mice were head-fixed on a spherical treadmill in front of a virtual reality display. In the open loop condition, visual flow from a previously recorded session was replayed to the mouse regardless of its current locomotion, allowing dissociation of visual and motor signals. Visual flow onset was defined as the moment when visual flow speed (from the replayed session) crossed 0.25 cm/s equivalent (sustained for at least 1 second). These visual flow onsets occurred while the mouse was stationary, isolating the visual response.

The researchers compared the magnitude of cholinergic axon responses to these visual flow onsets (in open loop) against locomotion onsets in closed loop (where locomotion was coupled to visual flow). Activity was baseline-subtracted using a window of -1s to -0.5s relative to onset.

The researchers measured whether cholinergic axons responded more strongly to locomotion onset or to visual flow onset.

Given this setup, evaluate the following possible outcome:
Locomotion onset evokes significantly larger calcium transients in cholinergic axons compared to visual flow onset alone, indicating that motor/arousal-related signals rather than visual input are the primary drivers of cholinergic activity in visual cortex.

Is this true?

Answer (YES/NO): YES